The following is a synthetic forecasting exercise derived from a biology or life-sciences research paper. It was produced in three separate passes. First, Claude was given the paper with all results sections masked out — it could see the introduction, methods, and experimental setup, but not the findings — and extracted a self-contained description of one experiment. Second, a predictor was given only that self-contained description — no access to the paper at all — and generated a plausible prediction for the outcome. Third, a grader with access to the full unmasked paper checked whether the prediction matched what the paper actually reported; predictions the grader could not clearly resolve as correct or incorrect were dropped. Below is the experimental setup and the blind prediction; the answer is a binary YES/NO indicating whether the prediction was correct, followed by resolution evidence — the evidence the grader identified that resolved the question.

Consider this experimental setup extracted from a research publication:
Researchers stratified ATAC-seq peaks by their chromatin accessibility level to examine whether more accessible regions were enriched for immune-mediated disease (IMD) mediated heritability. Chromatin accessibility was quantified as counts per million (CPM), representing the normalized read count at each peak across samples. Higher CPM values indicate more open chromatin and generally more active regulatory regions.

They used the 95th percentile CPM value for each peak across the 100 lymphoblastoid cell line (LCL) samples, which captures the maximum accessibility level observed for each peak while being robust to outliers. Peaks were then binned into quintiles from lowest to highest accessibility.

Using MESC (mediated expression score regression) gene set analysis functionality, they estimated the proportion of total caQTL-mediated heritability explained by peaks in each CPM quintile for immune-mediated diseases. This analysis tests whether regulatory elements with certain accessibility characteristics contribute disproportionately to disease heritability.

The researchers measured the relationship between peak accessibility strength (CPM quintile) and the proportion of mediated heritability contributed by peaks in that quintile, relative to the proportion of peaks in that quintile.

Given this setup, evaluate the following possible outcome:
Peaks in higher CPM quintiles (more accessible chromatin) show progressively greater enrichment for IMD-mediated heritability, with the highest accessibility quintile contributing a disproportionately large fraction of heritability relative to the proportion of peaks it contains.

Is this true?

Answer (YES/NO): YES